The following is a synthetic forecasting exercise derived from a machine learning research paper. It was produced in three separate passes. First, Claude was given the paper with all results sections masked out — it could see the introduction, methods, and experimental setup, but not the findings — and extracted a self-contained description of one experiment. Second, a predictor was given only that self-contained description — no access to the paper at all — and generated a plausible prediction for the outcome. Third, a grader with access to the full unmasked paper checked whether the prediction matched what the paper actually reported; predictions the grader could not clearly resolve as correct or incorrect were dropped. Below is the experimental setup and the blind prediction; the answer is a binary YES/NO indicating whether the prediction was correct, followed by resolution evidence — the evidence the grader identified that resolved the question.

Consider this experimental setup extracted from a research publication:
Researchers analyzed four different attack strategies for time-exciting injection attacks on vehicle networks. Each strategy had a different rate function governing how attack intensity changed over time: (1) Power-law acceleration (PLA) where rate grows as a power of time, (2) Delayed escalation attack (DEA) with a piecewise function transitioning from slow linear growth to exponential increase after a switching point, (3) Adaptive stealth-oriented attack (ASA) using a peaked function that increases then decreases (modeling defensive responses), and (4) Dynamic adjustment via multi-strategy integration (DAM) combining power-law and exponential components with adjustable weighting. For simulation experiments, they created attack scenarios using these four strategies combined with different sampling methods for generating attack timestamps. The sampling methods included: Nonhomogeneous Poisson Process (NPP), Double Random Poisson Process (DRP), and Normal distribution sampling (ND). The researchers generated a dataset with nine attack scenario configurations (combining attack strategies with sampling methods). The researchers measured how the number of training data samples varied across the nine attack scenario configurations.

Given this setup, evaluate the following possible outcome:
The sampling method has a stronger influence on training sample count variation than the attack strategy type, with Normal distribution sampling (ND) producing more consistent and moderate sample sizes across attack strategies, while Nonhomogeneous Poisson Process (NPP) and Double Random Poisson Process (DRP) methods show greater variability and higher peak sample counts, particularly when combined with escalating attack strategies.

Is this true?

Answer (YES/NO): NO